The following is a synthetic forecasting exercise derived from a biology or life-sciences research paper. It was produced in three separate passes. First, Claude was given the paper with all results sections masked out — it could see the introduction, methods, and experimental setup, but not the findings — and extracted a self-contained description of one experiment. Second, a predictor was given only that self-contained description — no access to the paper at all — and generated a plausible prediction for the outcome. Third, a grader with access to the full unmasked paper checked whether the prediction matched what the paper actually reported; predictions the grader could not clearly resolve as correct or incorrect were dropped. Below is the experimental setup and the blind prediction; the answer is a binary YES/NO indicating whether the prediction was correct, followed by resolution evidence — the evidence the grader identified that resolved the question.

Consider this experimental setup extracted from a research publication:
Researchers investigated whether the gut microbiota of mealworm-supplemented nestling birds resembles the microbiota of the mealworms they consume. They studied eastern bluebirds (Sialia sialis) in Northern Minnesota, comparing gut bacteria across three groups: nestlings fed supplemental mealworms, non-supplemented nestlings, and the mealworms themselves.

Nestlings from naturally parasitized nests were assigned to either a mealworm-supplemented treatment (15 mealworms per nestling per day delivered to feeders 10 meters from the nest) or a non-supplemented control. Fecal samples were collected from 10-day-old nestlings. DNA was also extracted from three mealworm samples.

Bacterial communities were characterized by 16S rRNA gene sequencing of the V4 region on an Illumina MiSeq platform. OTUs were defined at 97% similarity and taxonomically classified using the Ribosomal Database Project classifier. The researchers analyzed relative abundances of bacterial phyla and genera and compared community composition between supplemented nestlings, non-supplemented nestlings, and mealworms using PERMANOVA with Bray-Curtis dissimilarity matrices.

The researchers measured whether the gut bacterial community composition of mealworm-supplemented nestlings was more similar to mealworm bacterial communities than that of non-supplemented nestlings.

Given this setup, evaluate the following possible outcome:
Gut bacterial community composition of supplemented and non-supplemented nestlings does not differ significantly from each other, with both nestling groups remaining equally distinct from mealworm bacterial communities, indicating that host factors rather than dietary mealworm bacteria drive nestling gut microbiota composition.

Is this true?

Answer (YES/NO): YES